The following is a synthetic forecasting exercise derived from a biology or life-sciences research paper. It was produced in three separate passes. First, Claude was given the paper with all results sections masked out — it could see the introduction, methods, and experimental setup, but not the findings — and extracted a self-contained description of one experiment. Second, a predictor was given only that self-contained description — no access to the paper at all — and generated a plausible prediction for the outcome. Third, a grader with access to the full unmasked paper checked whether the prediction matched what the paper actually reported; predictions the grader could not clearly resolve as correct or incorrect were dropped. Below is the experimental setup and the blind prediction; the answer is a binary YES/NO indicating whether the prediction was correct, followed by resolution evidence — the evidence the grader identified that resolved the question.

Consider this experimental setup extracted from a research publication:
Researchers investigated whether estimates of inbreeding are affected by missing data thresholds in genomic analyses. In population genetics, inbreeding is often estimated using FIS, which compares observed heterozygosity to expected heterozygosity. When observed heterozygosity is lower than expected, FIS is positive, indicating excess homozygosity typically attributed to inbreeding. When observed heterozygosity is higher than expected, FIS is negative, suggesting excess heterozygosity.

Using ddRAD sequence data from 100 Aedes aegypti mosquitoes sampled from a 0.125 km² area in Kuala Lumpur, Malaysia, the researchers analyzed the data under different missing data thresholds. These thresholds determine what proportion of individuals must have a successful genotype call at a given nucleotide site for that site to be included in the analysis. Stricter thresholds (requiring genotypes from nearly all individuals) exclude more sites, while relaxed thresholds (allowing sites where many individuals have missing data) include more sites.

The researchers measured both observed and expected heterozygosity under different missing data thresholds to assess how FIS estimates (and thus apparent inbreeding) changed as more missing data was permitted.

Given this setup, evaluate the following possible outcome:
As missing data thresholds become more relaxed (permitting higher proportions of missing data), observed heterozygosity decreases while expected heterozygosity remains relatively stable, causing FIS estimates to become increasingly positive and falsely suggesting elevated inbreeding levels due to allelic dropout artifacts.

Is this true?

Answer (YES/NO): NO